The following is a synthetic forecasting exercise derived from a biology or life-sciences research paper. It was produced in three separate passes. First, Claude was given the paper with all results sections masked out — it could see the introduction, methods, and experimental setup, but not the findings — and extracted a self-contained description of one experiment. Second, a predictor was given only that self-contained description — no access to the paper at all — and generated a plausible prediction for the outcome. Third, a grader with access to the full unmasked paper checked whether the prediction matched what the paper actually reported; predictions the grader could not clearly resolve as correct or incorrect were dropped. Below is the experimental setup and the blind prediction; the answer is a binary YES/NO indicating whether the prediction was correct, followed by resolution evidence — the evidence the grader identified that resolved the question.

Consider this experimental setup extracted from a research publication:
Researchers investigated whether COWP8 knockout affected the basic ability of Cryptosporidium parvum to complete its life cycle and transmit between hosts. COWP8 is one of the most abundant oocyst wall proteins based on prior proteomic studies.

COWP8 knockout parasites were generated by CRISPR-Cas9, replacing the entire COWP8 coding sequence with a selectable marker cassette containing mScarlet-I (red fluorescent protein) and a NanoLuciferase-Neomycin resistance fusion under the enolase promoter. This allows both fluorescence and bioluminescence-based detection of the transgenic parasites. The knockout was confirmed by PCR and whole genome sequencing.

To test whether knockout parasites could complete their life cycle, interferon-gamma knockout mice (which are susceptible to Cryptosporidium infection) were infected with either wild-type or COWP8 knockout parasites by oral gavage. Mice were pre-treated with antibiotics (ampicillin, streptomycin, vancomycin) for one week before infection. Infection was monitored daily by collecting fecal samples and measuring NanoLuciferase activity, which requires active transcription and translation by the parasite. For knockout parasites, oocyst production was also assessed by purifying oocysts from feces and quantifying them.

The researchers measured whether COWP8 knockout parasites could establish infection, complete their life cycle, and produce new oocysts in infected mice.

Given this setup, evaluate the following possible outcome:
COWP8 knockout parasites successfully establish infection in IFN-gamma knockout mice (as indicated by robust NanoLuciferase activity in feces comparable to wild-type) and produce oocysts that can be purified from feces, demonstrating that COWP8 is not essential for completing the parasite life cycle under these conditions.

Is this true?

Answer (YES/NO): YES